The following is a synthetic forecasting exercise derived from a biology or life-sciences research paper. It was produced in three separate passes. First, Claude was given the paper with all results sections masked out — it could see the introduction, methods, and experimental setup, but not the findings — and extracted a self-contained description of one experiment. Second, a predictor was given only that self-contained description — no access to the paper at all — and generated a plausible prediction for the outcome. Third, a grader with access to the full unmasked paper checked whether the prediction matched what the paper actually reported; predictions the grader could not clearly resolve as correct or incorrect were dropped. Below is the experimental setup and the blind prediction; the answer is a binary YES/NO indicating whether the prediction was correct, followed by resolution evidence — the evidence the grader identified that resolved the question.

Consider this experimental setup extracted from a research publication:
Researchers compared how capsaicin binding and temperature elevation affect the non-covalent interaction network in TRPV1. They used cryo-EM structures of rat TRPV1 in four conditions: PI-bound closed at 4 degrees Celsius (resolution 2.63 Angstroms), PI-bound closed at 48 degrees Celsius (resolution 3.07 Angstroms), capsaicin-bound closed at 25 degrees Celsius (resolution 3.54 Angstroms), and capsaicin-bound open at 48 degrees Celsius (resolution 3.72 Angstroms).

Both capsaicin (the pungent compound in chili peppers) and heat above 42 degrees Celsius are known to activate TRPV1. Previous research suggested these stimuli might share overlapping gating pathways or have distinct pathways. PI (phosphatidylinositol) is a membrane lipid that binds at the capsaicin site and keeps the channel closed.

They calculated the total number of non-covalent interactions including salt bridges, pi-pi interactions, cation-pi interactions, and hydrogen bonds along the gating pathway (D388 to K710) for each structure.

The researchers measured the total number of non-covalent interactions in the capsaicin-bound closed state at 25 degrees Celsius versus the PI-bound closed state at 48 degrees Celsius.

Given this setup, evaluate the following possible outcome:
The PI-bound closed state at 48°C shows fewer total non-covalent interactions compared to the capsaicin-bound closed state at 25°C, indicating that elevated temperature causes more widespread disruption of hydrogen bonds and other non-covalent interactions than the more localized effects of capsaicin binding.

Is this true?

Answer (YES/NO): NO